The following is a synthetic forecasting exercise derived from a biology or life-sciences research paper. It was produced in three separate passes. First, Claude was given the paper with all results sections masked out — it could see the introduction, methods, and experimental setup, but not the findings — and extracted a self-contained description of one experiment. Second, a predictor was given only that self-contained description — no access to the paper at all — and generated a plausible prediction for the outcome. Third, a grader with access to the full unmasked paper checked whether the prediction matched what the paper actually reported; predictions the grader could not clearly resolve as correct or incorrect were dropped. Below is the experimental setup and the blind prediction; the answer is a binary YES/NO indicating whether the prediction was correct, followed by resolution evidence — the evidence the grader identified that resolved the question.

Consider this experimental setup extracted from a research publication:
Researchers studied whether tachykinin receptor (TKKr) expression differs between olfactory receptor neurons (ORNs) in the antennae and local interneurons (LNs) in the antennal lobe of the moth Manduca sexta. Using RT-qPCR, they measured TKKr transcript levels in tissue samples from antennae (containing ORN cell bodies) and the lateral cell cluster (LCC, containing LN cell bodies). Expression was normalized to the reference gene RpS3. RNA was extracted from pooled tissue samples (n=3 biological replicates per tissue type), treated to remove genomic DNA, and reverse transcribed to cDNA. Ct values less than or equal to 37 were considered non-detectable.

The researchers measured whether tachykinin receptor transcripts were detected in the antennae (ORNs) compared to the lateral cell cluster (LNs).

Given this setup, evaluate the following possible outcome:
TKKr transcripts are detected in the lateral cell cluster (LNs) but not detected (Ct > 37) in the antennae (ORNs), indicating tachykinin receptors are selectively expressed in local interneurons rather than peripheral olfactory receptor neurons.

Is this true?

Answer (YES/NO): NO